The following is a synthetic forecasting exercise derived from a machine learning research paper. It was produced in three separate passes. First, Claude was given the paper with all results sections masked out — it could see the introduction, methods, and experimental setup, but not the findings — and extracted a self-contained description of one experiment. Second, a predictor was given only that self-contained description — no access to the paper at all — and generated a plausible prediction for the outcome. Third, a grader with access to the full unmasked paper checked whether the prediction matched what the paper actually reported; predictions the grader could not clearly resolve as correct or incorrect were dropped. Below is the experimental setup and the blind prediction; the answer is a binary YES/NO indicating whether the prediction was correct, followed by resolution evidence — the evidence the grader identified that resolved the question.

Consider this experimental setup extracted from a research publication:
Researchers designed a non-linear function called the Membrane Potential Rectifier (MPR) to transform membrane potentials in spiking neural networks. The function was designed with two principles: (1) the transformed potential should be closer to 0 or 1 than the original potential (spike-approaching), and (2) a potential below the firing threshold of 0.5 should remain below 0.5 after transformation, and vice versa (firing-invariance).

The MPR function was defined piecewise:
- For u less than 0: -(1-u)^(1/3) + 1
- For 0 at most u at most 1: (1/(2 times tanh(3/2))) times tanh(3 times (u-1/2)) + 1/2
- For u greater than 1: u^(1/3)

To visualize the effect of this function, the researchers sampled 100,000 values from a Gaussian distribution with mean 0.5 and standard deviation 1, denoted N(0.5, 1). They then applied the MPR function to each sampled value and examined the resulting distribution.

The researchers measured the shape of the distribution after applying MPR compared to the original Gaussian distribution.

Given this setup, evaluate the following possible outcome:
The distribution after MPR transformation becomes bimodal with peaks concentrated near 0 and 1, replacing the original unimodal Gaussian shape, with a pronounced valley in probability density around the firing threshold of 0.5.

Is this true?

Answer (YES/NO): YES